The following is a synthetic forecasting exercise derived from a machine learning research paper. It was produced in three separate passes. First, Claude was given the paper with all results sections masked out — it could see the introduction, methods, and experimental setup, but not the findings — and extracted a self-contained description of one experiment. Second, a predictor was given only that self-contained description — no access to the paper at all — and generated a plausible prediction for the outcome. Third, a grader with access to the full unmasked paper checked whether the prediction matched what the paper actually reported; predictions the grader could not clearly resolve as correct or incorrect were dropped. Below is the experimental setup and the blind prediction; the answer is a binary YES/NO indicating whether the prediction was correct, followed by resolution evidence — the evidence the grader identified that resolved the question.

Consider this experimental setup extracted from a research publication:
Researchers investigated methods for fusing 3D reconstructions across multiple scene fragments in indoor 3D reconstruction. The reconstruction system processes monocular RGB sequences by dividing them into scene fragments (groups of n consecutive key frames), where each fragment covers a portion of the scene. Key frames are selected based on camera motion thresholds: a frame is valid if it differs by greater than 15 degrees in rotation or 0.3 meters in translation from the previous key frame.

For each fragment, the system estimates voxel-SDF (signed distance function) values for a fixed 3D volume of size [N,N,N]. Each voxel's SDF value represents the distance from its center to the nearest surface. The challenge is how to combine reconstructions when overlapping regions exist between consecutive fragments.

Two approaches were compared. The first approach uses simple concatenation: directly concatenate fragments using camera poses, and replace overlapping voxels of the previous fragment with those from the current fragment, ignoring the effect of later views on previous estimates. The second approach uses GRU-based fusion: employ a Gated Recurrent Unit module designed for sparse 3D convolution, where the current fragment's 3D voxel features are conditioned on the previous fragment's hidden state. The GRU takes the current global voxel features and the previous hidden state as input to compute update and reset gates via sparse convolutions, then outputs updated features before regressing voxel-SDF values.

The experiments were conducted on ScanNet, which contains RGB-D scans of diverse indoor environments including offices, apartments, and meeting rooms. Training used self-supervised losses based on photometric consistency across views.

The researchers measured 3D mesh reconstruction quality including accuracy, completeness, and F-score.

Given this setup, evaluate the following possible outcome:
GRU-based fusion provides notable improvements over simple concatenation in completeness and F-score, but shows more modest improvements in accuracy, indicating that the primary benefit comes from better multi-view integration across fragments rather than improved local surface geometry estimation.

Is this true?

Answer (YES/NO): NO